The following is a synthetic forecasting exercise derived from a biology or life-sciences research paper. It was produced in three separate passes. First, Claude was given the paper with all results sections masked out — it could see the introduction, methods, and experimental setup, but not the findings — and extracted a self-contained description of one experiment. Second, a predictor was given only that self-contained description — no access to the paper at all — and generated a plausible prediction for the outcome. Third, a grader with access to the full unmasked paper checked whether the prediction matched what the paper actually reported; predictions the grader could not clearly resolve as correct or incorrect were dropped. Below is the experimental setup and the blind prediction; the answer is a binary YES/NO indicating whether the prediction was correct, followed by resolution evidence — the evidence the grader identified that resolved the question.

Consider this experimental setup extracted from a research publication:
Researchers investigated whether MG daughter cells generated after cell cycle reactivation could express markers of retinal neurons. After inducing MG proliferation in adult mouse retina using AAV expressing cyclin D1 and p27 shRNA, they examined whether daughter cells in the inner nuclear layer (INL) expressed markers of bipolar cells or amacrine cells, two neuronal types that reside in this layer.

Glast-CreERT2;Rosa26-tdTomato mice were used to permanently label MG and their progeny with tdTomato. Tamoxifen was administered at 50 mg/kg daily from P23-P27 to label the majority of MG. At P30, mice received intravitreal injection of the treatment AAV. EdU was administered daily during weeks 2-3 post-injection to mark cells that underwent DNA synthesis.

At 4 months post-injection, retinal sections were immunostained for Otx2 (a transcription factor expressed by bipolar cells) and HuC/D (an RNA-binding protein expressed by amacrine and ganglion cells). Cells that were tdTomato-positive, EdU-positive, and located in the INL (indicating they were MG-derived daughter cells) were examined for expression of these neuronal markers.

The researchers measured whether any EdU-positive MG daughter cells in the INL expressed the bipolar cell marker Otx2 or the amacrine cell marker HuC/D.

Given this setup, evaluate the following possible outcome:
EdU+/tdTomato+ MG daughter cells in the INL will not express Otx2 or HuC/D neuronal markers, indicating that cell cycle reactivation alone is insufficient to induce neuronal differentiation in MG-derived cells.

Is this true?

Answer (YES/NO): NO